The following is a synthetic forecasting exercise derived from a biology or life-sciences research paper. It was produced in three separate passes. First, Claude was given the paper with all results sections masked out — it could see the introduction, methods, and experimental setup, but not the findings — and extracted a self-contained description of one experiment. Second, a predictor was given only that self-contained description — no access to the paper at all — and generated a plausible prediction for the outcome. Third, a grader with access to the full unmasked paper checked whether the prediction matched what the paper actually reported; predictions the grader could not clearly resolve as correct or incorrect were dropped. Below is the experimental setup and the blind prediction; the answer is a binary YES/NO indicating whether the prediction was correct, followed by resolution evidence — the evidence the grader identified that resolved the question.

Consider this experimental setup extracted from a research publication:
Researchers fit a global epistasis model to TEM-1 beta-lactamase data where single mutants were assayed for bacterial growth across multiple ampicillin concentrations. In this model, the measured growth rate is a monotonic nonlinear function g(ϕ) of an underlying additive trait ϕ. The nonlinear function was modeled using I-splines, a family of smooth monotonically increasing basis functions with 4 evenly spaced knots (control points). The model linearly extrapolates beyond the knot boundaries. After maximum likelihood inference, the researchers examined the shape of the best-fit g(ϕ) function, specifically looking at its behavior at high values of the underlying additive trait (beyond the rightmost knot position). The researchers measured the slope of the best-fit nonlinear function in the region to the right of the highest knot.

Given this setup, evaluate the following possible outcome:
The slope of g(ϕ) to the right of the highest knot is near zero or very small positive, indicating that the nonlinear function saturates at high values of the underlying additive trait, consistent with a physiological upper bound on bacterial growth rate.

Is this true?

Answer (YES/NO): YES